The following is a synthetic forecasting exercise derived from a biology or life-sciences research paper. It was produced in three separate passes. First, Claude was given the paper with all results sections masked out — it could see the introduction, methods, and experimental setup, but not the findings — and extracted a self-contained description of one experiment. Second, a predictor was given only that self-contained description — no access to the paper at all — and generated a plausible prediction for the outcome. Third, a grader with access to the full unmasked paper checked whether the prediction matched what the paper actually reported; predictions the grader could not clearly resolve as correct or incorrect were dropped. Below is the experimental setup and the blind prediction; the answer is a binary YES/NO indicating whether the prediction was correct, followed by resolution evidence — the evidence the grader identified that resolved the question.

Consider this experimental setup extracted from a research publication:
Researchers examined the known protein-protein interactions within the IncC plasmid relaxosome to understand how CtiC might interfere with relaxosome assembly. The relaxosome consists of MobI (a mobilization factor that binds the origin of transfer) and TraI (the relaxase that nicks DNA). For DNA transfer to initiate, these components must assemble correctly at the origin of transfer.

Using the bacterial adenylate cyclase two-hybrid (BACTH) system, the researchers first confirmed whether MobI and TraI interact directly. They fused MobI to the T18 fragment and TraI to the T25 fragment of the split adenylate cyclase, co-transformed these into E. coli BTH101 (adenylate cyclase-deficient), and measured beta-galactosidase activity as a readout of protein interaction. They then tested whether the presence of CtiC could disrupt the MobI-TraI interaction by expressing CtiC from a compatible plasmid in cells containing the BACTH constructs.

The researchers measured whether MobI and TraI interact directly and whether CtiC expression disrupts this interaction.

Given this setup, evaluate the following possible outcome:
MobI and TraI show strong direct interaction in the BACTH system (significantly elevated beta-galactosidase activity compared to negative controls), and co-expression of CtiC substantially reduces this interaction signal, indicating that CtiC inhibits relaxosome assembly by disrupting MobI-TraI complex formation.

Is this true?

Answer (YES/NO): NO